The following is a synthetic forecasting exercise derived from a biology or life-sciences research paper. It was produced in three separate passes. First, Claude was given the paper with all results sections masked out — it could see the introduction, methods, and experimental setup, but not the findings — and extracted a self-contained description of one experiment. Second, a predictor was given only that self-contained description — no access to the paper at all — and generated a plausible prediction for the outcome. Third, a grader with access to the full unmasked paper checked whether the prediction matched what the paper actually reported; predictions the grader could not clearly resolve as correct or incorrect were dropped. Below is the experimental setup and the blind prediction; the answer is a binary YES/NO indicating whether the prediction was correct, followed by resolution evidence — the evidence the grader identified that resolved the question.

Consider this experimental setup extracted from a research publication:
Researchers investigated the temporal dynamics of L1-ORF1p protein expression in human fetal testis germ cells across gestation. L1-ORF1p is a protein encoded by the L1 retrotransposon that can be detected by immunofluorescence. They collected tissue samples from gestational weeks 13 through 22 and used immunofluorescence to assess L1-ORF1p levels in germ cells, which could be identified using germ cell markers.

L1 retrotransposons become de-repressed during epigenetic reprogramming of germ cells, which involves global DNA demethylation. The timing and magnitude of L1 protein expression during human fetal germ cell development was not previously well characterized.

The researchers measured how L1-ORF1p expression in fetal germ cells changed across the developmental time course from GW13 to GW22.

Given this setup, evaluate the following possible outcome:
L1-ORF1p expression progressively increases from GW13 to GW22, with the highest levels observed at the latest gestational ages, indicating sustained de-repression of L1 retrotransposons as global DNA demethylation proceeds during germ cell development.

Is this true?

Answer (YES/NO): NO